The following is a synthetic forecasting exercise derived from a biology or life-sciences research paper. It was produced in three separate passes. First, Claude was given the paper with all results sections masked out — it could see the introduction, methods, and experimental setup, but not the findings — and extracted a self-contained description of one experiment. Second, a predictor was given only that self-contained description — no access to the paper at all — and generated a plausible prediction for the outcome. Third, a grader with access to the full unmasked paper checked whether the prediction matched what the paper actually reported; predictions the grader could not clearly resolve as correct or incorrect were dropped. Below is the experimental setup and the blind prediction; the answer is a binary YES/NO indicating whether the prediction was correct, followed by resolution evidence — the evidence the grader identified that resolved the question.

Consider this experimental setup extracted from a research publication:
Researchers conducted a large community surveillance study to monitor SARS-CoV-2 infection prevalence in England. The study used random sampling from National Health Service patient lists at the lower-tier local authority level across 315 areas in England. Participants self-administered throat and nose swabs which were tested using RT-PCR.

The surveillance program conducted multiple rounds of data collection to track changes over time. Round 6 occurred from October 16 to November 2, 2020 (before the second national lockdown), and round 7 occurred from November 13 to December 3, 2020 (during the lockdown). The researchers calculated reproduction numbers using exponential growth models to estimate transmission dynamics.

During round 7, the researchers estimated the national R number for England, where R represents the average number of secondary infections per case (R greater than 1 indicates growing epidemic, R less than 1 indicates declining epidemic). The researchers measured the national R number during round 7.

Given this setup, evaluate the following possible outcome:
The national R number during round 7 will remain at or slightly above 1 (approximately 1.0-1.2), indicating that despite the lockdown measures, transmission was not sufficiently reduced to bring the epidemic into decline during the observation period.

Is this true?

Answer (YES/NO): NO